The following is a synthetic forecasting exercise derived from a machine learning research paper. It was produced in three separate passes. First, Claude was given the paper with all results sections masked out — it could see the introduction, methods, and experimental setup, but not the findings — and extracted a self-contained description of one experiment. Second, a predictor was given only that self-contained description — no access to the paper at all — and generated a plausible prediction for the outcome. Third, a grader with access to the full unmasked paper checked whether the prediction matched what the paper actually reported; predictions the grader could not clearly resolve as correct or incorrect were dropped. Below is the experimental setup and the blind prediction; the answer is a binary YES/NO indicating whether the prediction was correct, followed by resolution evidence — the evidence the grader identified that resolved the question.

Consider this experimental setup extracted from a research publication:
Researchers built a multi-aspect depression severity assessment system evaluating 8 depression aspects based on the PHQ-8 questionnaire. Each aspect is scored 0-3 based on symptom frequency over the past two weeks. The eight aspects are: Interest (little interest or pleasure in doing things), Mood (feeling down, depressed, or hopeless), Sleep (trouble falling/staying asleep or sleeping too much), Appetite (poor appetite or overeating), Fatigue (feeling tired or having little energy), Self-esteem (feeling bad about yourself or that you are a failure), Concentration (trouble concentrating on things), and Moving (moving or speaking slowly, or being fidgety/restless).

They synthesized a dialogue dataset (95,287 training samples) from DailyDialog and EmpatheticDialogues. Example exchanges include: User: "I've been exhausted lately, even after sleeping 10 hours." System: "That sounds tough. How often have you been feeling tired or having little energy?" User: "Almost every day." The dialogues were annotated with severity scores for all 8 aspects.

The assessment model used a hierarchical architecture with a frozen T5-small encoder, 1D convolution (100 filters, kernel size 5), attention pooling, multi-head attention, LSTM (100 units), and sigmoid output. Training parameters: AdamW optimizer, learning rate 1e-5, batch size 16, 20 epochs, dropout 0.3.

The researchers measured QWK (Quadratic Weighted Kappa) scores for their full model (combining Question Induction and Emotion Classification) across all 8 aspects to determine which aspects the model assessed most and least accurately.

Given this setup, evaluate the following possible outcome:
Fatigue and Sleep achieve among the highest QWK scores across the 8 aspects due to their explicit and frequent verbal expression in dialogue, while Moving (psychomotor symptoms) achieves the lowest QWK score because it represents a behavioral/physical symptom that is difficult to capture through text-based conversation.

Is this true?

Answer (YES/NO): NO